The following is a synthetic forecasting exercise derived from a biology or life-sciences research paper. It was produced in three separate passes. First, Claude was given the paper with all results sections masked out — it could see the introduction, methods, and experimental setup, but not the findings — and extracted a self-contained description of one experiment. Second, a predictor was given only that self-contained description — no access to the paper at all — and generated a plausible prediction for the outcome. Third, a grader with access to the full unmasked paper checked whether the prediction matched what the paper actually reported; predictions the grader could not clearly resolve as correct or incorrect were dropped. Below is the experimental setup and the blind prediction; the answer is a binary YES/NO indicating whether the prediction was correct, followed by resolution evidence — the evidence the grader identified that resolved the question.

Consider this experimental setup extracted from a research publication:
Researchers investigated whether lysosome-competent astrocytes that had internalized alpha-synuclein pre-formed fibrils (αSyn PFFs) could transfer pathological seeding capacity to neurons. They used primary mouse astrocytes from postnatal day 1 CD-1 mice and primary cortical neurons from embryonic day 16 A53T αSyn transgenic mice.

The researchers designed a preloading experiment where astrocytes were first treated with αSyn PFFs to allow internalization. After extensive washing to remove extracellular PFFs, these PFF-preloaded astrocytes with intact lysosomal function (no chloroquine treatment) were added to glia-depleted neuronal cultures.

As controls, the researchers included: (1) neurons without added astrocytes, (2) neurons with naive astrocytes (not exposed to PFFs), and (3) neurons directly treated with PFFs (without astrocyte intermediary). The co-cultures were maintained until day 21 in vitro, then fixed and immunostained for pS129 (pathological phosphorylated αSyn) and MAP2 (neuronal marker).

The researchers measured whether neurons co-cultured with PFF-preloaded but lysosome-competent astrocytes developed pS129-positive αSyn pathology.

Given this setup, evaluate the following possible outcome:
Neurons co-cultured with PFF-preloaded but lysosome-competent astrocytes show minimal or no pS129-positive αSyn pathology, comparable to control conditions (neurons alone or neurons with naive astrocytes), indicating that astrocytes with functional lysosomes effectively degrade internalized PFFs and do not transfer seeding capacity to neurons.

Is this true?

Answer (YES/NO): YES